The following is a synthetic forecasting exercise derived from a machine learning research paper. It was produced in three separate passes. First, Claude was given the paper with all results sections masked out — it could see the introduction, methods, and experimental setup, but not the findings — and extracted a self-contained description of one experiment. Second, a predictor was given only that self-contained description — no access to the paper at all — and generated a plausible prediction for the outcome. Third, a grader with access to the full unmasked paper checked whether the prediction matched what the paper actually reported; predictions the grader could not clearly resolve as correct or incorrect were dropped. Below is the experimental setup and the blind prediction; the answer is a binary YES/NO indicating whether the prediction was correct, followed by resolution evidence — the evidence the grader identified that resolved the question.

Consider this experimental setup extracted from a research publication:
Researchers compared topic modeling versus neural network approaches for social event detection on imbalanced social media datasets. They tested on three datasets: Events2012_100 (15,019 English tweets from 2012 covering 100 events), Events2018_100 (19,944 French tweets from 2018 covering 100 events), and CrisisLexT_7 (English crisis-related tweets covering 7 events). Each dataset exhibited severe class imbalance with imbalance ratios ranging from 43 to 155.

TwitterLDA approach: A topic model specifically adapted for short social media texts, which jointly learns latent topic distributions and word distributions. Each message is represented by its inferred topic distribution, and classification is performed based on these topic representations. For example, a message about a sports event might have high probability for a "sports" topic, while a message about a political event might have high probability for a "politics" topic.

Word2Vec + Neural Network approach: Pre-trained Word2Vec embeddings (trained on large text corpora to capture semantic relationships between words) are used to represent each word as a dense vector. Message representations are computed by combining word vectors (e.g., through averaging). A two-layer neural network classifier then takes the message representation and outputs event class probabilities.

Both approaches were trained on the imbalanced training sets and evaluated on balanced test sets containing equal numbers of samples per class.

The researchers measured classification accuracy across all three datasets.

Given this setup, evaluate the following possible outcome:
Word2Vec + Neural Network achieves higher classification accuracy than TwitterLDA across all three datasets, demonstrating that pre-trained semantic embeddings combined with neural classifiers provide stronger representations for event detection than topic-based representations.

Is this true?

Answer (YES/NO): YES